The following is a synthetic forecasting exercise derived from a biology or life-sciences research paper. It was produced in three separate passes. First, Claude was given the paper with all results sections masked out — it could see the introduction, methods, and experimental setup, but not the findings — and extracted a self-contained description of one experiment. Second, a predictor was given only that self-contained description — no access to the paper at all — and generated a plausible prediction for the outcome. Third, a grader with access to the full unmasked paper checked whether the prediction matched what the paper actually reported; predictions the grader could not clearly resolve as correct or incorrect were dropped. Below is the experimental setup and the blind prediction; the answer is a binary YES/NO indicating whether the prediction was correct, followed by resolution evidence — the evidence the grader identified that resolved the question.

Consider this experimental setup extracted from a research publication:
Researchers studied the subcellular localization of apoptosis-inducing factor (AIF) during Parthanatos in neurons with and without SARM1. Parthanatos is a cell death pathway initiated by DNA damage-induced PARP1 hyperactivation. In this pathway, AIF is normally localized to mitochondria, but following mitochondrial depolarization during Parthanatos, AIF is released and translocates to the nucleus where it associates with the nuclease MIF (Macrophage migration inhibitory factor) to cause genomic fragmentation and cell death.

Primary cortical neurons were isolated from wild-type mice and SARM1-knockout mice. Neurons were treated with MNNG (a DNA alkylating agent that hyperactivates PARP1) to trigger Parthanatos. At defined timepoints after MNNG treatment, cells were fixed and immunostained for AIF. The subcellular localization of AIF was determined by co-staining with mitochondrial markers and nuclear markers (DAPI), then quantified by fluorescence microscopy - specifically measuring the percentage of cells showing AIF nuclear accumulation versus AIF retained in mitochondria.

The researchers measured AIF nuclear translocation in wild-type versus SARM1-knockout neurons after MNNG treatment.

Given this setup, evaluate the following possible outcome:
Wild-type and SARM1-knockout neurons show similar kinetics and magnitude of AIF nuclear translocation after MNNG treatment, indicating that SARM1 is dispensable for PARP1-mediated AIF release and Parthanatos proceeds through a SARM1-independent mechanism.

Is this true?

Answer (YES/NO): NO